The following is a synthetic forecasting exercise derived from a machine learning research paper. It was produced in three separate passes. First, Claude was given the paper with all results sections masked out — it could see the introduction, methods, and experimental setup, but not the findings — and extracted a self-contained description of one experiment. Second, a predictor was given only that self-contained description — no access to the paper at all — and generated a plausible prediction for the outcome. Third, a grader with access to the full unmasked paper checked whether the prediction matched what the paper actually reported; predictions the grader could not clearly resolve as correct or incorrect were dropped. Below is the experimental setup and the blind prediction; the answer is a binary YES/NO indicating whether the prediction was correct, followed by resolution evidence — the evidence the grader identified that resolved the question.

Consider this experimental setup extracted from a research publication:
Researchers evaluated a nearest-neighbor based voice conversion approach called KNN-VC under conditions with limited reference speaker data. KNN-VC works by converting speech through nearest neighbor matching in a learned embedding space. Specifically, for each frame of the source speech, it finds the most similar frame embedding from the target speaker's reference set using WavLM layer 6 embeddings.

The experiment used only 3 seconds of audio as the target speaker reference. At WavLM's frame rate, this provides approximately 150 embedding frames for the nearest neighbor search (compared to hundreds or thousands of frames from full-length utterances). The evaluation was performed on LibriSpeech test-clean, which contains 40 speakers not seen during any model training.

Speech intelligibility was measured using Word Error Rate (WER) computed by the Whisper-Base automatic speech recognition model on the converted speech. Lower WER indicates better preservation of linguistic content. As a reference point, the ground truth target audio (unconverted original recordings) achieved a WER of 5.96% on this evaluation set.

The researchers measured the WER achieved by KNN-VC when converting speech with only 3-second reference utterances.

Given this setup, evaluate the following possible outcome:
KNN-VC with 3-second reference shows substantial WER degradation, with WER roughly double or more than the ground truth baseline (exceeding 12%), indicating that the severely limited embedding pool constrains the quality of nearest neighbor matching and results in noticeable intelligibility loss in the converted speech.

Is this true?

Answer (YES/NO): YES